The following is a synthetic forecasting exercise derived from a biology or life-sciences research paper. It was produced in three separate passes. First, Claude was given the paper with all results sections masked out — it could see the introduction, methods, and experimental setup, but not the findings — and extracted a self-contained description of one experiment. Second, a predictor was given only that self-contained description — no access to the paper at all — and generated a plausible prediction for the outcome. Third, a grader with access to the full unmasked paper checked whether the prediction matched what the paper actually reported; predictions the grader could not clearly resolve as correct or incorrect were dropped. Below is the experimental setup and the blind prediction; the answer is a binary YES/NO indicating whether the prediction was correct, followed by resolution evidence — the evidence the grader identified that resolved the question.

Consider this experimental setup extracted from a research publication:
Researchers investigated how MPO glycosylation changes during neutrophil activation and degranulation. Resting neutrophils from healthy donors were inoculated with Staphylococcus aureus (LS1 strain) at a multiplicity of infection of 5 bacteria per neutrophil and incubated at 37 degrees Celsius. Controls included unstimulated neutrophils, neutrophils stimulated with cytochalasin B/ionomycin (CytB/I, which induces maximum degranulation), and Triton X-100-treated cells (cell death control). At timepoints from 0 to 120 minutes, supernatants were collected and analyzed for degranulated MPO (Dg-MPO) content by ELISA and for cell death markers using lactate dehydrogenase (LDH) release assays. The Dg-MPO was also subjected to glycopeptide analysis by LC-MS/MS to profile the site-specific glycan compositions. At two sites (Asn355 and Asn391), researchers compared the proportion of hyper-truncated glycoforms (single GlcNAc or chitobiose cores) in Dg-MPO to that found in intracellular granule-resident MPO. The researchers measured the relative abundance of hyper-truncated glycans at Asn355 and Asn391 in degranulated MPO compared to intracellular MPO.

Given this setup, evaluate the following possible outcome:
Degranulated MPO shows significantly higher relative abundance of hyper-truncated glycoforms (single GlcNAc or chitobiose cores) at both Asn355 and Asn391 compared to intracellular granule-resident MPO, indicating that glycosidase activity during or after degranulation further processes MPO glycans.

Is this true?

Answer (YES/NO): NO